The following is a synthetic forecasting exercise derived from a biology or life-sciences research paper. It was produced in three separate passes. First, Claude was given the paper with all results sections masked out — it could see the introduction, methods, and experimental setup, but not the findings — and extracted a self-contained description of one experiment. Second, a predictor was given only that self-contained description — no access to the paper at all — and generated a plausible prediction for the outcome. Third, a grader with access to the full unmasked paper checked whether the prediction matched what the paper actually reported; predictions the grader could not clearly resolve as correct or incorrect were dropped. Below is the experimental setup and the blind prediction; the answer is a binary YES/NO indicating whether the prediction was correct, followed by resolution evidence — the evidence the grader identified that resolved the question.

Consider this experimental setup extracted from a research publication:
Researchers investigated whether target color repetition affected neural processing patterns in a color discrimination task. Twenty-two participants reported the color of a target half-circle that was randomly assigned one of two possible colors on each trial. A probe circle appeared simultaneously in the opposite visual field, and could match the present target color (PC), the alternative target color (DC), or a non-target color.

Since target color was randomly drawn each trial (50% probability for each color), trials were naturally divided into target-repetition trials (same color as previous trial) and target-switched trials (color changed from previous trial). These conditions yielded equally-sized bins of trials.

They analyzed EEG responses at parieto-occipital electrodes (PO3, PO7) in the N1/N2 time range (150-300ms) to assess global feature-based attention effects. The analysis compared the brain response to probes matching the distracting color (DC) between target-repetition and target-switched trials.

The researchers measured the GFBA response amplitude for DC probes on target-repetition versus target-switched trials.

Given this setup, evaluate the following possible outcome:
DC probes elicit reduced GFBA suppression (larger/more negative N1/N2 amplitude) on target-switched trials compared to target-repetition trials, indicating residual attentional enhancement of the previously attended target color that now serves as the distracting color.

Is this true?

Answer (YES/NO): NO